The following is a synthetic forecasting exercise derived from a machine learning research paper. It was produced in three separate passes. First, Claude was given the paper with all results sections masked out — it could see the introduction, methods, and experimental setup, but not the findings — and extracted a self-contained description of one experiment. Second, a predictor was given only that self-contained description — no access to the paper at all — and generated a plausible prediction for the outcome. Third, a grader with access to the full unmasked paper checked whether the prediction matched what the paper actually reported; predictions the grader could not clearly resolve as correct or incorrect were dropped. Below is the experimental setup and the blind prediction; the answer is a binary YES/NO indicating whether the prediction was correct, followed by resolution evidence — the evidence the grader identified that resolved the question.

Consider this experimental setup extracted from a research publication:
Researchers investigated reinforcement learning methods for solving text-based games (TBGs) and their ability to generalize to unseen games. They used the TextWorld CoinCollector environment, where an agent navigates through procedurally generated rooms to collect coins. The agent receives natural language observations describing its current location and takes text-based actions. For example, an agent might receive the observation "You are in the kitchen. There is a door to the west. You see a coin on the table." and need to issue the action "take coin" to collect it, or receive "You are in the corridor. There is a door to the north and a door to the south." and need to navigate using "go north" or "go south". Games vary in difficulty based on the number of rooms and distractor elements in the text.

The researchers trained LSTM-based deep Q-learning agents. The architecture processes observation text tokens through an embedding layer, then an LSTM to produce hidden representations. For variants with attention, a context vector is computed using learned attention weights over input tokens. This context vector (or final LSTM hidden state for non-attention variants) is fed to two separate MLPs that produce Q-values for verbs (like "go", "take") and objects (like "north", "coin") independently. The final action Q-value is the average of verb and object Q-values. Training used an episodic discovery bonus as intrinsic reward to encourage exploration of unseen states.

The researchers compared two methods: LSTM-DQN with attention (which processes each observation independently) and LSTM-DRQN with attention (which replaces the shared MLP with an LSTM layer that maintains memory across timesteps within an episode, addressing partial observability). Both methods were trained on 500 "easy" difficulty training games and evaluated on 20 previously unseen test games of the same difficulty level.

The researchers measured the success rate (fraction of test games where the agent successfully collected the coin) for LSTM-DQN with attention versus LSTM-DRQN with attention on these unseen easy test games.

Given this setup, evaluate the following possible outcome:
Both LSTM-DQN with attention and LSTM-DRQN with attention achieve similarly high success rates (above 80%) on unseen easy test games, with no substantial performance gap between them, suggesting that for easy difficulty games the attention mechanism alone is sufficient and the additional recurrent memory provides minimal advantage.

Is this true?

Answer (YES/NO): NO